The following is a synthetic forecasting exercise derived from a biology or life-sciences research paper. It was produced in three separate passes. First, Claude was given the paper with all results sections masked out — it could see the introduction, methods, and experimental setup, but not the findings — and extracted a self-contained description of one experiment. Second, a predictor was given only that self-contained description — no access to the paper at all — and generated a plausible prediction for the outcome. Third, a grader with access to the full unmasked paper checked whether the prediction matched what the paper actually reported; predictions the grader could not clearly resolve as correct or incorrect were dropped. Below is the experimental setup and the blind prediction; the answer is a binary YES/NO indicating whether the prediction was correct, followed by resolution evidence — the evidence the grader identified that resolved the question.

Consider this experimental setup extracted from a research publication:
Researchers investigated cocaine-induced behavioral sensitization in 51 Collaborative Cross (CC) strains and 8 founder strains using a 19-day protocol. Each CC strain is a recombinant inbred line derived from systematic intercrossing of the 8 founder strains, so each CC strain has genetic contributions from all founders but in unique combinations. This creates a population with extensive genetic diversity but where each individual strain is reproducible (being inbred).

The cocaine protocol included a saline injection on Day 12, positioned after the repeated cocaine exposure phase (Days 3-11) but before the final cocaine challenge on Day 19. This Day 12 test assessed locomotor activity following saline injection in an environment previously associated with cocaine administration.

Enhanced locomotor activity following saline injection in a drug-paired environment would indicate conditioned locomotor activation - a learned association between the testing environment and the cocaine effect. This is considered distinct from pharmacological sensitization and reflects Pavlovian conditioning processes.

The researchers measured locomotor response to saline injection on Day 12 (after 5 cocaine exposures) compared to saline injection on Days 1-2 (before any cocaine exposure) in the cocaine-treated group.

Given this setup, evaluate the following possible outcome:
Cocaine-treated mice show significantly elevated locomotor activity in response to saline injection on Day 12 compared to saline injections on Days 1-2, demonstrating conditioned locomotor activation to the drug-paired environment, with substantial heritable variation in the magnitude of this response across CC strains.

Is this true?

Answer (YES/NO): NO